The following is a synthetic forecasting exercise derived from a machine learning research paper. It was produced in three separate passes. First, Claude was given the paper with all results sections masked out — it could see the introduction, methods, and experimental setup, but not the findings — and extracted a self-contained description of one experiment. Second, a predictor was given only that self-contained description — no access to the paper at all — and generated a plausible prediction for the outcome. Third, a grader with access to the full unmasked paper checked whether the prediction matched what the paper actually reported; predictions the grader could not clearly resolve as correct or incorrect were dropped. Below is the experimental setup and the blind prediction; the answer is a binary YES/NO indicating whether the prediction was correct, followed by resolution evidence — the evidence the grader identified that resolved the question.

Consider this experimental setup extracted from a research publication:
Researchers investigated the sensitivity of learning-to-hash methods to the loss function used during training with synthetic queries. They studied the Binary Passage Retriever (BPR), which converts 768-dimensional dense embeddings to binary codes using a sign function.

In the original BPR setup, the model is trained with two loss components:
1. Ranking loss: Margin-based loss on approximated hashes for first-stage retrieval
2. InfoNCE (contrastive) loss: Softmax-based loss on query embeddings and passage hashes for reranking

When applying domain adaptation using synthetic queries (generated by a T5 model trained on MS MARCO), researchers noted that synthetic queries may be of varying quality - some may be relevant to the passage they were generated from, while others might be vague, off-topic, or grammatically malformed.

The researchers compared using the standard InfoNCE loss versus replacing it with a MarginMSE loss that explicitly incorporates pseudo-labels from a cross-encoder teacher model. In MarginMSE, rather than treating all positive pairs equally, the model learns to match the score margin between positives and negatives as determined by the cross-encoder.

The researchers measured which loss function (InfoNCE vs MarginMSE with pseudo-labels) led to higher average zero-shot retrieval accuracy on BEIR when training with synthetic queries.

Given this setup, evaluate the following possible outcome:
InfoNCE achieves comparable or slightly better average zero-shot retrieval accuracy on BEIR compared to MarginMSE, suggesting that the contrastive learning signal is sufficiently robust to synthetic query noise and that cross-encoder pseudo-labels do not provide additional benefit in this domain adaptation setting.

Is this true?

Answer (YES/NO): NO